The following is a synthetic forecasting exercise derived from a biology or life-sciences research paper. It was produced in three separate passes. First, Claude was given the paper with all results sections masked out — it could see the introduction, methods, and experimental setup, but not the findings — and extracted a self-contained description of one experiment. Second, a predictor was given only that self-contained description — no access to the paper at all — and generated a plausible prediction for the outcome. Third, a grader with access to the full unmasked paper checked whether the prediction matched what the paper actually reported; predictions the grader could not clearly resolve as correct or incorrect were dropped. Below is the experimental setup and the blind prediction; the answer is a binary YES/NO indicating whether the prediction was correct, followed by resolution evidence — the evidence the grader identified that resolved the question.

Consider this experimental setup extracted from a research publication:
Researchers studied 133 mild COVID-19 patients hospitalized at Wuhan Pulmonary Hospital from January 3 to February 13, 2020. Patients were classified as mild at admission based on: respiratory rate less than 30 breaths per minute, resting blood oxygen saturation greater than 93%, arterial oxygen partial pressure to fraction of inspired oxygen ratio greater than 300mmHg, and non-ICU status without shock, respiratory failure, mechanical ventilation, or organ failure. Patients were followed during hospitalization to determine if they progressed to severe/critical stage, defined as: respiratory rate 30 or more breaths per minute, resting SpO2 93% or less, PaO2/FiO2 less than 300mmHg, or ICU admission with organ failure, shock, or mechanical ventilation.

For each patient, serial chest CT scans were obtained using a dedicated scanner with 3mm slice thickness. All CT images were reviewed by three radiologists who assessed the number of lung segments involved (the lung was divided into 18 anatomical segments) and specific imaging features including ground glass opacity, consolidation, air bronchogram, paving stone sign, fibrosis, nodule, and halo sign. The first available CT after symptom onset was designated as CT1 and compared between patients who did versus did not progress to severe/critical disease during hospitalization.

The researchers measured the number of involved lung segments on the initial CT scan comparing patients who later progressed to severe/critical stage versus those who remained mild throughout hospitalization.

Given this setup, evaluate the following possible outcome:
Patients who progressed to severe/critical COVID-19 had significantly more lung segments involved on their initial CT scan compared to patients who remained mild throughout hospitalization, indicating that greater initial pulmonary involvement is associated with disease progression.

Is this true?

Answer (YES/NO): NO